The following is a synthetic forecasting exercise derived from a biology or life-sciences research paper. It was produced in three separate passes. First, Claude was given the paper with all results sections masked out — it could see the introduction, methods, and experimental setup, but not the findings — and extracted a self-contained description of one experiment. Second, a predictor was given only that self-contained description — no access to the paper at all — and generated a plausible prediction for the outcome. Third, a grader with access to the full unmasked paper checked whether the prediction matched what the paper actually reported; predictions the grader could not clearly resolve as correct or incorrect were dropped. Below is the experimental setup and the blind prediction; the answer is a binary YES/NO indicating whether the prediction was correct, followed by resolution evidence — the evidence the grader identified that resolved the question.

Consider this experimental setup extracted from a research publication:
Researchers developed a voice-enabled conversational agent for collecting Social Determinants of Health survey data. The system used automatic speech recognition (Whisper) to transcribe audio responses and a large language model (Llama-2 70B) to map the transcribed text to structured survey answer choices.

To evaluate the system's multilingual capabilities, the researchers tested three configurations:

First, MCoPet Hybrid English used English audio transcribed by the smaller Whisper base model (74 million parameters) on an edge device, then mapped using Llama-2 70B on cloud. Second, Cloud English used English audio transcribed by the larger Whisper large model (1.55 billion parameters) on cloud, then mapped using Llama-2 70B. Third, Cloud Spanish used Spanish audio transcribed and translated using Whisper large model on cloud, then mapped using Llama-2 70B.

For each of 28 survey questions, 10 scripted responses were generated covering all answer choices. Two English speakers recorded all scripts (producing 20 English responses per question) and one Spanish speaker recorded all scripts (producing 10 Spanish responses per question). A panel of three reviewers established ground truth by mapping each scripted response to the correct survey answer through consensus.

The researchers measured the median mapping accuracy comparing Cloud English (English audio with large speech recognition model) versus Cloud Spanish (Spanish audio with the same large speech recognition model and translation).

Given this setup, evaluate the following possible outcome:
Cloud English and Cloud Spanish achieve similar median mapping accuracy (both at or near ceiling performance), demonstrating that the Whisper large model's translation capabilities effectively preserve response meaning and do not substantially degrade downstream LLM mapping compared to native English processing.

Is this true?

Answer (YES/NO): NO